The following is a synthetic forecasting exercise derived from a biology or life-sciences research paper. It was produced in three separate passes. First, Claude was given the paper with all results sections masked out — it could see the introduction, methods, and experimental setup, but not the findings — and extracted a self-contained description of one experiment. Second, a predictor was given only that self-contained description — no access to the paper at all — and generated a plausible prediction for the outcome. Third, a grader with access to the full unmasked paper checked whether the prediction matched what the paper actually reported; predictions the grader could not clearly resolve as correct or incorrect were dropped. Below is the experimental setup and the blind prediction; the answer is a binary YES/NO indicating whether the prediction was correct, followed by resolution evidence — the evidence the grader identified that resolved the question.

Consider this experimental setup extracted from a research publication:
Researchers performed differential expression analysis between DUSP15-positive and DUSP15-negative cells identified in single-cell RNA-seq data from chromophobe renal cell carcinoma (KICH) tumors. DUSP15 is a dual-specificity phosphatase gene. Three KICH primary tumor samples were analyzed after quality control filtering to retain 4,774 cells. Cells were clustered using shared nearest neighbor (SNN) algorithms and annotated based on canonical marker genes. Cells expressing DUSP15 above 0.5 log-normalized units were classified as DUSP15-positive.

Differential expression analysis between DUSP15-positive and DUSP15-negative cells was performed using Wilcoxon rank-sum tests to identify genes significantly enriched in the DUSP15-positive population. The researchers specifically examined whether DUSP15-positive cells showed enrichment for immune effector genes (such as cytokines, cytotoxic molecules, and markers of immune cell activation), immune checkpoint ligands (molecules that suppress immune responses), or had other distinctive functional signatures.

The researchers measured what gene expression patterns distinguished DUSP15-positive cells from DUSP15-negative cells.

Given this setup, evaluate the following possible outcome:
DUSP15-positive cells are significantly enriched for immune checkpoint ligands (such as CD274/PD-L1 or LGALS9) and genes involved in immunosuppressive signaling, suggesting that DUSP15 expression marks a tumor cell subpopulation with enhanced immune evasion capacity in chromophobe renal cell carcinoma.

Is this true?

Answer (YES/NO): NO